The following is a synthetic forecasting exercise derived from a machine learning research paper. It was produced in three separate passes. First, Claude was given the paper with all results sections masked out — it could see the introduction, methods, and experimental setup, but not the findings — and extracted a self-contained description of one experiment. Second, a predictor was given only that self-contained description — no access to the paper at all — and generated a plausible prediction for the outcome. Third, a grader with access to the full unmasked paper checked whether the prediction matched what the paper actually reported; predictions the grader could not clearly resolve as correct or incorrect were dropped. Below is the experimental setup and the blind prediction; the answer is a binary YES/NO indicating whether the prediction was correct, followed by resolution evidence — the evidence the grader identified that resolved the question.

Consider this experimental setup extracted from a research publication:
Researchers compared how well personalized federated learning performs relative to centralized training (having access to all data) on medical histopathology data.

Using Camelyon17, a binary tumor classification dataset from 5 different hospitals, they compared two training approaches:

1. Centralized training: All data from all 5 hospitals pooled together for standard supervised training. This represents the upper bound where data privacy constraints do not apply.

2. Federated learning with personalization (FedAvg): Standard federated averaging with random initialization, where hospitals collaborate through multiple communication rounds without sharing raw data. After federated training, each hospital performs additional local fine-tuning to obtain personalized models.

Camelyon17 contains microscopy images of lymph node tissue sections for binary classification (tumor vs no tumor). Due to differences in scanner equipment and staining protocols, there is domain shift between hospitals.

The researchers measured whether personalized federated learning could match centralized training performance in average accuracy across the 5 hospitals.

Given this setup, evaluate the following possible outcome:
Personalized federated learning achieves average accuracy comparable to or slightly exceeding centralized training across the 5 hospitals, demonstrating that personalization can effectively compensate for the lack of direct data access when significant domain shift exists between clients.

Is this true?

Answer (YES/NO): NO